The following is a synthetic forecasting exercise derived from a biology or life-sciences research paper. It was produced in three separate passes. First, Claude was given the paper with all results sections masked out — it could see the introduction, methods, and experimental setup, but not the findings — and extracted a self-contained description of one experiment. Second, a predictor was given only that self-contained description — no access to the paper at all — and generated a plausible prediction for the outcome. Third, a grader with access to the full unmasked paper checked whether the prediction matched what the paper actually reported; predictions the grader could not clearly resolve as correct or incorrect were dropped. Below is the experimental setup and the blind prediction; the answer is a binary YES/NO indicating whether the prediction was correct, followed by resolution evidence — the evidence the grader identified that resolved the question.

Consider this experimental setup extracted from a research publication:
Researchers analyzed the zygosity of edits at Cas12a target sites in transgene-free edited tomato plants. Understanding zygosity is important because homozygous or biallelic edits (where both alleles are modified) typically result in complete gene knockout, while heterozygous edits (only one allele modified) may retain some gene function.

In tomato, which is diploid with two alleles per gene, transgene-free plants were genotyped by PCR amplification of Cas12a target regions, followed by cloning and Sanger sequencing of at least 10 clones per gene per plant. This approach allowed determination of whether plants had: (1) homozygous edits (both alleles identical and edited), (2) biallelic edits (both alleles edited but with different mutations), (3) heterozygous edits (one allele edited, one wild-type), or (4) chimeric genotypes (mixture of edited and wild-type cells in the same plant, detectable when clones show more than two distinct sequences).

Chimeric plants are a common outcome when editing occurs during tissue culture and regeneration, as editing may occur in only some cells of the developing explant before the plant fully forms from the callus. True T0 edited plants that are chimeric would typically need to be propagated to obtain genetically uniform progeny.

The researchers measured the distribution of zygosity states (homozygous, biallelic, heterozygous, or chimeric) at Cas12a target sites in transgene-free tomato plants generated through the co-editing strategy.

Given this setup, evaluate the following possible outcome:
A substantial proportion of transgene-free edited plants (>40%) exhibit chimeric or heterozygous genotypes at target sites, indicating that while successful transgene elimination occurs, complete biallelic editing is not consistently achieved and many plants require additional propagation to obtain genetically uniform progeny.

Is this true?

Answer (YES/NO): NO